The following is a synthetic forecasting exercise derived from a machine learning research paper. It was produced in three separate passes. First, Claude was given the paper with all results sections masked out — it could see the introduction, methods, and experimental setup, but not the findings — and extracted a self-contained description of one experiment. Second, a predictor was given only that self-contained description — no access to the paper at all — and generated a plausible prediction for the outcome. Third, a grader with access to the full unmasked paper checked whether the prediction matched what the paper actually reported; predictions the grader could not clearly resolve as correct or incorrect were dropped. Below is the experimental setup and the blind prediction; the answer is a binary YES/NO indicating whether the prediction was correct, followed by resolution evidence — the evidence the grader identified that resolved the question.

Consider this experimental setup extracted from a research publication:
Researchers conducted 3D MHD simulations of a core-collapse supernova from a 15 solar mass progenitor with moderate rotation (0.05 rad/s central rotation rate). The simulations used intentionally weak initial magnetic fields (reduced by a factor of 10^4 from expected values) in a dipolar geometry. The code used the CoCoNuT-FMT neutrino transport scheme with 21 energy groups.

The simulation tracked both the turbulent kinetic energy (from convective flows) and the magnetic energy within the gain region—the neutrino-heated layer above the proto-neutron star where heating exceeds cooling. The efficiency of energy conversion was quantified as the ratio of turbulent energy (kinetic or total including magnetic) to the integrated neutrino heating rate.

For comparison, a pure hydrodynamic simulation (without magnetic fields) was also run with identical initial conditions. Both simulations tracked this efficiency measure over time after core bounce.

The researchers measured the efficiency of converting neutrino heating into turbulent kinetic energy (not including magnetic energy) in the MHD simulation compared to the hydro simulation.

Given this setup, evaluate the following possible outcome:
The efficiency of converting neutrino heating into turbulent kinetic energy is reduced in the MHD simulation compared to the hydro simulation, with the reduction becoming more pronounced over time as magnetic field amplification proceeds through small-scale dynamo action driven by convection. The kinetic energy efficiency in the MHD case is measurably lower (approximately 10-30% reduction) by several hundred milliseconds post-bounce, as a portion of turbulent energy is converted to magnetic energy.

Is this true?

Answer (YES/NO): NO